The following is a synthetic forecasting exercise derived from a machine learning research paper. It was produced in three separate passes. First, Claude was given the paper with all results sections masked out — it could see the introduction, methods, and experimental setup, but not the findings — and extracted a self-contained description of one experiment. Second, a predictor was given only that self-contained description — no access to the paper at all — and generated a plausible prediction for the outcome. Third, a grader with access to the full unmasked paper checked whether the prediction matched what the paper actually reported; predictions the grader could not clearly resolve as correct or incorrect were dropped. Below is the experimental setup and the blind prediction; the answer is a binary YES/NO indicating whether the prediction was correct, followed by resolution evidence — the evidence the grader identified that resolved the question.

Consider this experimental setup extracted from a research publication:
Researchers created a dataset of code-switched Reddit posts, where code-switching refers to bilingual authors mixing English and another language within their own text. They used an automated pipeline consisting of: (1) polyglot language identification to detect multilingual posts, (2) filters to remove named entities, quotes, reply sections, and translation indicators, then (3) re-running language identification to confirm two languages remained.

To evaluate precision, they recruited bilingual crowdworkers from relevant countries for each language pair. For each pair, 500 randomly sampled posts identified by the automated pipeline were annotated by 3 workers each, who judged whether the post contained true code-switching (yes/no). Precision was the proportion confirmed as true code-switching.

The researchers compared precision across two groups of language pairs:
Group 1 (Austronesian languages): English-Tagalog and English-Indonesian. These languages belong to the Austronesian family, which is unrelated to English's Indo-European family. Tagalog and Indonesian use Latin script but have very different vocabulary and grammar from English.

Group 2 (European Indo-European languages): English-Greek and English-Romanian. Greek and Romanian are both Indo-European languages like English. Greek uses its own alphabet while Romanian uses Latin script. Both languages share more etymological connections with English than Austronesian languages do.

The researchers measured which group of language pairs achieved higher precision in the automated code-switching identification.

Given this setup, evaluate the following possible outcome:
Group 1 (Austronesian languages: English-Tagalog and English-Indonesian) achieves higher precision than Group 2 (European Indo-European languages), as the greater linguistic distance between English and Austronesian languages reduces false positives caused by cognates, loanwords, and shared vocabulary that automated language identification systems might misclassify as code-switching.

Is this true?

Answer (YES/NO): YES